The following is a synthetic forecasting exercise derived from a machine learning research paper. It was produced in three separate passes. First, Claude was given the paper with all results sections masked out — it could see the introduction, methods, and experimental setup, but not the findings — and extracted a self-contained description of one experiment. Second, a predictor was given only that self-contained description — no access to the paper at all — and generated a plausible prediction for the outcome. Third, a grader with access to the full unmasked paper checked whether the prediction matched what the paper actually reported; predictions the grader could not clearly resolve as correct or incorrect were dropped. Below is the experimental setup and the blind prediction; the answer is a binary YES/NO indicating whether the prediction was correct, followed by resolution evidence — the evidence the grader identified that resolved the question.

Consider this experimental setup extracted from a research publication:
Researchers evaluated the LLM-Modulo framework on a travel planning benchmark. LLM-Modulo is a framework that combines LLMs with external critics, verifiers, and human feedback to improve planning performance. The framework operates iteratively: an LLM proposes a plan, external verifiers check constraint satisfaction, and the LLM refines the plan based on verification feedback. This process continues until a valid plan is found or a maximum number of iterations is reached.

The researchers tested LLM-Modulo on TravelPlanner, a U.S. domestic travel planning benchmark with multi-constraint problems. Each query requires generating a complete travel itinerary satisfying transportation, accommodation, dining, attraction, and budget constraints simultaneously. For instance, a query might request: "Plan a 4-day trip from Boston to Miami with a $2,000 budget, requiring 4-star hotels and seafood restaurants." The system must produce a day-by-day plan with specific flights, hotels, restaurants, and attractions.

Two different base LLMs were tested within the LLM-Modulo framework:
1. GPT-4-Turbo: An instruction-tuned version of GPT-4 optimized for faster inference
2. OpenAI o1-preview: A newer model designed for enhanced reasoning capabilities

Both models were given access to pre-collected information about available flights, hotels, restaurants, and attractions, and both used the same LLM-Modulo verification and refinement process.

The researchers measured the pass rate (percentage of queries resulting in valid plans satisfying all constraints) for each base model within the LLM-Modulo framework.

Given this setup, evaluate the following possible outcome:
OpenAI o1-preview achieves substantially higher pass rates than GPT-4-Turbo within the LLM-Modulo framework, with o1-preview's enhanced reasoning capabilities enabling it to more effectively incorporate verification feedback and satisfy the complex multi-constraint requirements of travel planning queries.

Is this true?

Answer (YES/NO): YES